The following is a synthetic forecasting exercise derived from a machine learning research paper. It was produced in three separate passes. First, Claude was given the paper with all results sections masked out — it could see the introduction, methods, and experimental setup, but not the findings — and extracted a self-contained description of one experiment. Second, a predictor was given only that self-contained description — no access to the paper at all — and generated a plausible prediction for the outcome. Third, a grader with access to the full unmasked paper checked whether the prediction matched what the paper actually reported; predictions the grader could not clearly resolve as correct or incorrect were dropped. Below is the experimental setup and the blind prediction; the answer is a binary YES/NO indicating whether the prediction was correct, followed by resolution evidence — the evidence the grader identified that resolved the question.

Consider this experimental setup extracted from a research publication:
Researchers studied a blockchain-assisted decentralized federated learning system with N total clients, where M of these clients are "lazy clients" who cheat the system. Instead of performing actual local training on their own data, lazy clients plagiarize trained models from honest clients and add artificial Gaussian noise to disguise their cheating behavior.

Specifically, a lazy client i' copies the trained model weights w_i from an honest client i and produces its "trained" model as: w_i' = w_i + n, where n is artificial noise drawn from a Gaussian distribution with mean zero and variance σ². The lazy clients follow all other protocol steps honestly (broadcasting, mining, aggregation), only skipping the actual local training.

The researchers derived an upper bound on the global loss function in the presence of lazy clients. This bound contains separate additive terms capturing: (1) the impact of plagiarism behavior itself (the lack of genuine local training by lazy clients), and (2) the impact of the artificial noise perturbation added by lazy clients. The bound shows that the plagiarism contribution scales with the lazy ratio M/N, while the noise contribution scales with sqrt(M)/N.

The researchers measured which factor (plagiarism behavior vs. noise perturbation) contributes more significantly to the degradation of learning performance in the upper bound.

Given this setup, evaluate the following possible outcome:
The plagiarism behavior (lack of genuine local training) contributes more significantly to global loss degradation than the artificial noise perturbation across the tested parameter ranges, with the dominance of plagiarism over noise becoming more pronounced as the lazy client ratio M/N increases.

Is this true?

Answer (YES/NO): YES